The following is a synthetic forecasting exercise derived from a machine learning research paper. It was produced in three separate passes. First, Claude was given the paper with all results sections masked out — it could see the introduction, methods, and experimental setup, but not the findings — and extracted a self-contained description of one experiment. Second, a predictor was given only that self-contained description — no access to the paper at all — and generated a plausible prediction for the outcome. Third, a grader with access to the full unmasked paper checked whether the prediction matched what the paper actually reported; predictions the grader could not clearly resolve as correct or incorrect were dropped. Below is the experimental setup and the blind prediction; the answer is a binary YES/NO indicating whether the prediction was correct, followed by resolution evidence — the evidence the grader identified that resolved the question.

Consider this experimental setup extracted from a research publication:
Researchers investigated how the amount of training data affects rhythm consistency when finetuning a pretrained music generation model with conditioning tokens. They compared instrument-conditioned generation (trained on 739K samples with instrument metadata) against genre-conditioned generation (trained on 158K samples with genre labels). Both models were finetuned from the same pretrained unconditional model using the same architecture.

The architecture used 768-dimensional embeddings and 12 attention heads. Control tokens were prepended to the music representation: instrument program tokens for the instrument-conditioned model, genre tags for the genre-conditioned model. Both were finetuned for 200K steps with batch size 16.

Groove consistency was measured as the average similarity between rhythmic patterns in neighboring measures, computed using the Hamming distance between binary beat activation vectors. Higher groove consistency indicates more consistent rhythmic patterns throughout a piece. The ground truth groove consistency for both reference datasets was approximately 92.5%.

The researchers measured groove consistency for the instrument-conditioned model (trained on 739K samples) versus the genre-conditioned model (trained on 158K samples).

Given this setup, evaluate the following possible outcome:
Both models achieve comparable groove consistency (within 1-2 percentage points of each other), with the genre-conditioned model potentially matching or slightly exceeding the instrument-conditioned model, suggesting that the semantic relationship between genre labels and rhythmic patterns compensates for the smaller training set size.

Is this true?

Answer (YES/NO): NO